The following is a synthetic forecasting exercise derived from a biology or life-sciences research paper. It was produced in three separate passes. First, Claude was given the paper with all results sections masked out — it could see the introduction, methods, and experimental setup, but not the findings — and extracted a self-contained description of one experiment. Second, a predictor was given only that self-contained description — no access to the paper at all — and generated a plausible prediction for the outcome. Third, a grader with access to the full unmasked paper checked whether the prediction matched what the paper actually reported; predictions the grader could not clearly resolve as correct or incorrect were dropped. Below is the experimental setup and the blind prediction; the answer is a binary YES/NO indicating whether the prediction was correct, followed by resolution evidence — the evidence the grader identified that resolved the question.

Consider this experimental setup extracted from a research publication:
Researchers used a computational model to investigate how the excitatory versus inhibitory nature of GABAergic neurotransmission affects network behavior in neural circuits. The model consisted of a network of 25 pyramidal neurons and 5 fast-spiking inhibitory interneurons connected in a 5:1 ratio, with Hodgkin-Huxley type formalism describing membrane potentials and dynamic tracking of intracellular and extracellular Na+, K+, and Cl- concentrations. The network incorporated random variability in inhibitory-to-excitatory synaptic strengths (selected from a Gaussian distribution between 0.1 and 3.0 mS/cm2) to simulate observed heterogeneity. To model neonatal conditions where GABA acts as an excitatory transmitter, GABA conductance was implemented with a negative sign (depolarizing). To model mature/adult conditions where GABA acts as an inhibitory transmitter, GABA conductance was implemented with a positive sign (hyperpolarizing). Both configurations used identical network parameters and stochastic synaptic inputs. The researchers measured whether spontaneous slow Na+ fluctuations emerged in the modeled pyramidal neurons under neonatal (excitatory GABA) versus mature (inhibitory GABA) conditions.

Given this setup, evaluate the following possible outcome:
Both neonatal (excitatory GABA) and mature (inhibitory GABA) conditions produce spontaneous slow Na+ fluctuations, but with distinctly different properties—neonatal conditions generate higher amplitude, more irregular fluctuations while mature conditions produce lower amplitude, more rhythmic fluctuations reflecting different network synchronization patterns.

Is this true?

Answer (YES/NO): NO